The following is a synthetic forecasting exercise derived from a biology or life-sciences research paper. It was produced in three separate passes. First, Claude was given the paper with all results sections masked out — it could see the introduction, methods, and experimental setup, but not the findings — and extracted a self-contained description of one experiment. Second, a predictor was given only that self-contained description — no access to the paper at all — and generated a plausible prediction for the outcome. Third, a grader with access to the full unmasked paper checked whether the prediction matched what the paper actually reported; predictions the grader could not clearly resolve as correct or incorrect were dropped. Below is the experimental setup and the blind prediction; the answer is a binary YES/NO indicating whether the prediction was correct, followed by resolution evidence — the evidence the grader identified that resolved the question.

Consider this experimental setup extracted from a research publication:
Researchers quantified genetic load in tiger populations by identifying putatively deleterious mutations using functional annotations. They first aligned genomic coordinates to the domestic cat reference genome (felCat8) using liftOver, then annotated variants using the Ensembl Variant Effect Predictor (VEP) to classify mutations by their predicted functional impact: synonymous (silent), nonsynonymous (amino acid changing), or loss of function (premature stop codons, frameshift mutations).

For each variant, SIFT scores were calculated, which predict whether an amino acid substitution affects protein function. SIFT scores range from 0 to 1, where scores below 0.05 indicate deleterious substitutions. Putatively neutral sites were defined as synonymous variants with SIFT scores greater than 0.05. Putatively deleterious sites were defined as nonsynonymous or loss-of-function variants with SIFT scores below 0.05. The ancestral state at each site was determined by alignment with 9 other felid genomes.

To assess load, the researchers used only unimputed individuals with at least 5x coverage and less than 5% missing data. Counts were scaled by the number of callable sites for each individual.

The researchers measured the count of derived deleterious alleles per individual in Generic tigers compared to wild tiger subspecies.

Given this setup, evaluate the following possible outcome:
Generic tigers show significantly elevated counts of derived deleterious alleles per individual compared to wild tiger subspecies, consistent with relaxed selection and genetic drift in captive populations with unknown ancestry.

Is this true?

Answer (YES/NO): NO